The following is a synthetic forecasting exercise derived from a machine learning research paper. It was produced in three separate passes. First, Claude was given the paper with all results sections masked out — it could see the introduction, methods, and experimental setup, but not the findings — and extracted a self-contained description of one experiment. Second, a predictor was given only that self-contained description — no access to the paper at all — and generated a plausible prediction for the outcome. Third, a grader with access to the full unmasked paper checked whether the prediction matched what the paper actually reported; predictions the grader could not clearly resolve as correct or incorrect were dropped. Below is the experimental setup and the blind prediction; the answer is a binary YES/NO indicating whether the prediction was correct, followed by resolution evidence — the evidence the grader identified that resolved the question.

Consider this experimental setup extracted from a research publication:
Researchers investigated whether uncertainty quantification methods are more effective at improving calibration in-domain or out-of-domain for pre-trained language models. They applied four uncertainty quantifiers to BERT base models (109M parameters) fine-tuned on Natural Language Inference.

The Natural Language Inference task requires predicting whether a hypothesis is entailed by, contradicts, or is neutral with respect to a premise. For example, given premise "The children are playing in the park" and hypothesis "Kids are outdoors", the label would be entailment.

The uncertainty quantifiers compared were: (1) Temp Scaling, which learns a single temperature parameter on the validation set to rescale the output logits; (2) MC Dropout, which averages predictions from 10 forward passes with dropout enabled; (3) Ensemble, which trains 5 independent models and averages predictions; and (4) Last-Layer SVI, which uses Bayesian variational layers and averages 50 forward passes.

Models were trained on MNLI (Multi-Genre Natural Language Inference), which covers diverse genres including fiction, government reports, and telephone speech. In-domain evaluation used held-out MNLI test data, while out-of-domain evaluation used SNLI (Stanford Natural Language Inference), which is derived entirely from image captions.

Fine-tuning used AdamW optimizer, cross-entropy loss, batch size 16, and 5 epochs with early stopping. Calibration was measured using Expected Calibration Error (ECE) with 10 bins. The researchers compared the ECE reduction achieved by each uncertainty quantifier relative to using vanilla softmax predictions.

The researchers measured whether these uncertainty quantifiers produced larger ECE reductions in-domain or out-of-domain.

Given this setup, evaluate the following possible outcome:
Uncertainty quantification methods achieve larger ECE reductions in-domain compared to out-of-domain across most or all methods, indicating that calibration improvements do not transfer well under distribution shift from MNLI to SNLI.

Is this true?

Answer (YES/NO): NO